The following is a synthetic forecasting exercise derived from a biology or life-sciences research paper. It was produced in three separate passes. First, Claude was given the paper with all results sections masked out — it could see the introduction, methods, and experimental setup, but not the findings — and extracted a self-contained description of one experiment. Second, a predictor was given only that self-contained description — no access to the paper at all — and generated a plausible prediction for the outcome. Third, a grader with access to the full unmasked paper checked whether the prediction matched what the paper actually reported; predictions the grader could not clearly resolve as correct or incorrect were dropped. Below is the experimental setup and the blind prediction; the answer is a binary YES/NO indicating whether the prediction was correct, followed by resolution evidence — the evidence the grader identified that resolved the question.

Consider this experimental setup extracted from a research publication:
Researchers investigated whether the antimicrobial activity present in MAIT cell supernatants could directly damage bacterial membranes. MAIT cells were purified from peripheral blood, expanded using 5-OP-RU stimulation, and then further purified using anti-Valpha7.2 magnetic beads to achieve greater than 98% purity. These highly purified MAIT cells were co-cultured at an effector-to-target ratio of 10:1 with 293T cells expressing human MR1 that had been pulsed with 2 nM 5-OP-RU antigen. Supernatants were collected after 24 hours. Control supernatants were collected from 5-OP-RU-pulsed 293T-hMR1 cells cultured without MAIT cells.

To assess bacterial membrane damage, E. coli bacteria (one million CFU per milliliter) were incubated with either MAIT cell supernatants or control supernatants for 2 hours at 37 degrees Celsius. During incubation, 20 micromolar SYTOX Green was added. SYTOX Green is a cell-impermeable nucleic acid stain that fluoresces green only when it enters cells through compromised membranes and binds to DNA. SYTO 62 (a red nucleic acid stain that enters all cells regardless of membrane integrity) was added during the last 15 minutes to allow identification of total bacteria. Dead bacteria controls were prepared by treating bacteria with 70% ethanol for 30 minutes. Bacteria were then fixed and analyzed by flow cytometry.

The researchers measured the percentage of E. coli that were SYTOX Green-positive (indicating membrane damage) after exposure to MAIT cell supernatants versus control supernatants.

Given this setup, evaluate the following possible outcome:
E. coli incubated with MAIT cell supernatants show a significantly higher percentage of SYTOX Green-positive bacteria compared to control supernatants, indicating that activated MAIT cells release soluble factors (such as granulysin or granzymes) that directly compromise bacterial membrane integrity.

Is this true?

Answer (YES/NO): YES